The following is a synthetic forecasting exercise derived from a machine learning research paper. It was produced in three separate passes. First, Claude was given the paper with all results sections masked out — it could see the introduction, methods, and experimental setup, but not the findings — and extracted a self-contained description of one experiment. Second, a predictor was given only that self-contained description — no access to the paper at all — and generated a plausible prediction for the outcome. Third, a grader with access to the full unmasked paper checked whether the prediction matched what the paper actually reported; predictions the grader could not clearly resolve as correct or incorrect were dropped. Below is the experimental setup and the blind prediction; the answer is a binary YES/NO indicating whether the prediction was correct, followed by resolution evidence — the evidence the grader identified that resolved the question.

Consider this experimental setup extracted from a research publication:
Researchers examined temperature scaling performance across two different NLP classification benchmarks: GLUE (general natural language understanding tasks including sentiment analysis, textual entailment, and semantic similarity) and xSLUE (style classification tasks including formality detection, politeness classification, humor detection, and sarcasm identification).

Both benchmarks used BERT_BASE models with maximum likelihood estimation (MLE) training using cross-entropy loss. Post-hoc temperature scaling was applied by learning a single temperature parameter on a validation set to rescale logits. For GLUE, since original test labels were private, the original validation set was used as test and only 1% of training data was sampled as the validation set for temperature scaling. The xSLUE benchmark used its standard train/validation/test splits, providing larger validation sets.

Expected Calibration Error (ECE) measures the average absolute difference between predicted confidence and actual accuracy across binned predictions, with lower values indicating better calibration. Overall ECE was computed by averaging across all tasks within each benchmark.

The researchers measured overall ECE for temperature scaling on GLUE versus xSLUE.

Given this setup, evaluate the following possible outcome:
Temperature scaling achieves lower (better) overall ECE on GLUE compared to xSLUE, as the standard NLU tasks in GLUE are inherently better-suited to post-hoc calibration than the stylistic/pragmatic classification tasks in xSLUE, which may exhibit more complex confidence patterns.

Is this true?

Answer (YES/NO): NO